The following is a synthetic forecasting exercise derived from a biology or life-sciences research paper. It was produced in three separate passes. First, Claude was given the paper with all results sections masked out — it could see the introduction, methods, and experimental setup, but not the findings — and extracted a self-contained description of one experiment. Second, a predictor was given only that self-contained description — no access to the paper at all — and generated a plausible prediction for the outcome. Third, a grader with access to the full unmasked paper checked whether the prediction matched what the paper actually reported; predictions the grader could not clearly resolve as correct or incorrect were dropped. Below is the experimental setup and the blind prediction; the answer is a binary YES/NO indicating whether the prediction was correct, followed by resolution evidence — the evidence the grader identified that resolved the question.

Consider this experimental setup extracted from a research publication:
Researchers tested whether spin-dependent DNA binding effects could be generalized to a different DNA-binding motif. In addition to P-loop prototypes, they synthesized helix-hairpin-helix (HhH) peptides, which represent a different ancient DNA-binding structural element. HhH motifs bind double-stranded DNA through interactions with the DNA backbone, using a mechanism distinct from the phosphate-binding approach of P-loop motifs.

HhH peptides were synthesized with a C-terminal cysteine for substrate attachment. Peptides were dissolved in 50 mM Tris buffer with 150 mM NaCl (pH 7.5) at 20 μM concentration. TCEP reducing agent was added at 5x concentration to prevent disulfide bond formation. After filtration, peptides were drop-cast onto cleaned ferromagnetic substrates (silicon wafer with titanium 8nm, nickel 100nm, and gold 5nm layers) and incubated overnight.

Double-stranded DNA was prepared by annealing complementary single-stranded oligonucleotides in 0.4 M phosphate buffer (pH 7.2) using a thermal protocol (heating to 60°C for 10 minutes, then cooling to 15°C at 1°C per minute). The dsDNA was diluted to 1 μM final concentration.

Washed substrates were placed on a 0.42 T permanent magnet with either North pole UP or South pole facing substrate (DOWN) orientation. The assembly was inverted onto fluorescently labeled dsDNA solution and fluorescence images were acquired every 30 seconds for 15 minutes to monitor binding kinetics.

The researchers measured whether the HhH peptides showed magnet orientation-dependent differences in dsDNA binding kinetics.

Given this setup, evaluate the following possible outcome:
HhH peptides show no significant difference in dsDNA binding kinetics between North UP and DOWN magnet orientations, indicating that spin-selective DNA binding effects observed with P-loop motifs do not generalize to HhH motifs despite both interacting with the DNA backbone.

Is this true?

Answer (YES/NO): NO